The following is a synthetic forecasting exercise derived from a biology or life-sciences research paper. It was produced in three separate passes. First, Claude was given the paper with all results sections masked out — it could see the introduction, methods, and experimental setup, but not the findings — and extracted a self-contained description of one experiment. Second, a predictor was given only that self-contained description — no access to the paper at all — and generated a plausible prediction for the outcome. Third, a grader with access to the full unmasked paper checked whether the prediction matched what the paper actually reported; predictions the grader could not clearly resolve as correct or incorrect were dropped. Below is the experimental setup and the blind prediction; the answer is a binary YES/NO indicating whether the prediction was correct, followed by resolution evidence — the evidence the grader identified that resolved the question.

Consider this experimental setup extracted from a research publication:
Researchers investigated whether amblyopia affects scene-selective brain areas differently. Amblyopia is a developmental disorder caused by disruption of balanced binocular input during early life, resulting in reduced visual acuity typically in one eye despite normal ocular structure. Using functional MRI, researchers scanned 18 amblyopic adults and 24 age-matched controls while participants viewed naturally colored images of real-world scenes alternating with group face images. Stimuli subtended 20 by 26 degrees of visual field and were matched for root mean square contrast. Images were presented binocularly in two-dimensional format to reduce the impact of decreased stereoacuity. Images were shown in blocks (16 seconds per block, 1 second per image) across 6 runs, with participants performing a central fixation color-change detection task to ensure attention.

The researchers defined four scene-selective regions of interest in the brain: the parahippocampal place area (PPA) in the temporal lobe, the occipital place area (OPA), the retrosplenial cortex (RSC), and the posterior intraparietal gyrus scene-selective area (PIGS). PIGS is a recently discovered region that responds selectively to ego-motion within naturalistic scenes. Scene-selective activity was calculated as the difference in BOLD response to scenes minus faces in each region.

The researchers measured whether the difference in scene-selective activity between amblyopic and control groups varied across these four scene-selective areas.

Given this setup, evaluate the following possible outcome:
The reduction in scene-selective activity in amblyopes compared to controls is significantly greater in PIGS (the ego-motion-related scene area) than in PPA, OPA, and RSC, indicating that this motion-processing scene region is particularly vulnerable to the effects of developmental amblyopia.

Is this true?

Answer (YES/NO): YES